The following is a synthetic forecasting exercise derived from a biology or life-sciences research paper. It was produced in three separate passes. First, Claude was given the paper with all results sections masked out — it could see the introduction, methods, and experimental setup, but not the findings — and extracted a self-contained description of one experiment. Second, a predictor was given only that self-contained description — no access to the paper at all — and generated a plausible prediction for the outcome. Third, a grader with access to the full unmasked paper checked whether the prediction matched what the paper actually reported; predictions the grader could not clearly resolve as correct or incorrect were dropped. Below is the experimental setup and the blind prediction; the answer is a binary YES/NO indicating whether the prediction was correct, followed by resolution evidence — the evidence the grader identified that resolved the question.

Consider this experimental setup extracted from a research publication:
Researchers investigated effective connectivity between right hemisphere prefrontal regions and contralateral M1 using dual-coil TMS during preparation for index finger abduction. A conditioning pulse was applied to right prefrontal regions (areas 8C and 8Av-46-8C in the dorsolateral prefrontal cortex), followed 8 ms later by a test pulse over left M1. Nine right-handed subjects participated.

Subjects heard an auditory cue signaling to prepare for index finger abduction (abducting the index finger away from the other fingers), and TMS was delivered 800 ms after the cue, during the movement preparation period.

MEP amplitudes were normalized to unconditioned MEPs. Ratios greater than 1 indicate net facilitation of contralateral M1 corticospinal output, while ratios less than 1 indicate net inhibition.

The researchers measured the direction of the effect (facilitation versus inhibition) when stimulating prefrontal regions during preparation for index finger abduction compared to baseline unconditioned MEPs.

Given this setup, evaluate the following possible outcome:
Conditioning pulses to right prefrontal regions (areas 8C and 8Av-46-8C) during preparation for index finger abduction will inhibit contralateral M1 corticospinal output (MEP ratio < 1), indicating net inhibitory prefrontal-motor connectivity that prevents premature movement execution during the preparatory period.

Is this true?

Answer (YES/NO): YES